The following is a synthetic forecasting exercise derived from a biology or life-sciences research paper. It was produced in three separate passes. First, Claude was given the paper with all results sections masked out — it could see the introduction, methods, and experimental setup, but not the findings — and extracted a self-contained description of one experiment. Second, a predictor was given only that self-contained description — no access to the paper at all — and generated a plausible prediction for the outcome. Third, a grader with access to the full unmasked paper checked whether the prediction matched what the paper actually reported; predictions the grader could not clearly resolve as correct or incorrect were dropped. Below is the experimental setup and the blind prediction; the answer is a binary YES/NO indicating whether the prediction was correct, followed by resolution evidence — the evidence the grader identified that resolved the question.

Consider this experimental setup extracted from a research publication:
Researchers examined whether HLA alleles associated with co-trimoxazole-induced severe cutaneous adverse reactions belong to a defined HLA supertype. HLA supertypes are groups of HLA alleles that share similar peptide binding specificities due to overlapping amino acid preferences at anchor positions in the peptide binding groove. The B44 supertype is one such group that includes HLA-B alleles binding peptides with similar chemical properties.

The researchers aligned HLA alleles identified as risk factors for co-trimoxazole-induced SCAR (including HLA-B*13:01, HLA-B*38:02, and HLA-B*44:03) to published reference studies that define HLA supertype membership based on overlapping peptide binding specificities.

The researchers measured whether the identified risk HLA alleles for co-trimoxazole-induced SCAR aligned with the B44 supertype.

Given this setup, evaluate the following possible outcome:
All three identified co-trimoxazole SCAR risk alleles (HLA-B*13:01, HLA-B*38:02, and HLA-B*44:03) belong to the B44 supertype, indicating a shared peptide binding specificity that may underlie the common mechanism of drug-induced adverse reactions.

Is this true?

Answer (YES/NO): NO